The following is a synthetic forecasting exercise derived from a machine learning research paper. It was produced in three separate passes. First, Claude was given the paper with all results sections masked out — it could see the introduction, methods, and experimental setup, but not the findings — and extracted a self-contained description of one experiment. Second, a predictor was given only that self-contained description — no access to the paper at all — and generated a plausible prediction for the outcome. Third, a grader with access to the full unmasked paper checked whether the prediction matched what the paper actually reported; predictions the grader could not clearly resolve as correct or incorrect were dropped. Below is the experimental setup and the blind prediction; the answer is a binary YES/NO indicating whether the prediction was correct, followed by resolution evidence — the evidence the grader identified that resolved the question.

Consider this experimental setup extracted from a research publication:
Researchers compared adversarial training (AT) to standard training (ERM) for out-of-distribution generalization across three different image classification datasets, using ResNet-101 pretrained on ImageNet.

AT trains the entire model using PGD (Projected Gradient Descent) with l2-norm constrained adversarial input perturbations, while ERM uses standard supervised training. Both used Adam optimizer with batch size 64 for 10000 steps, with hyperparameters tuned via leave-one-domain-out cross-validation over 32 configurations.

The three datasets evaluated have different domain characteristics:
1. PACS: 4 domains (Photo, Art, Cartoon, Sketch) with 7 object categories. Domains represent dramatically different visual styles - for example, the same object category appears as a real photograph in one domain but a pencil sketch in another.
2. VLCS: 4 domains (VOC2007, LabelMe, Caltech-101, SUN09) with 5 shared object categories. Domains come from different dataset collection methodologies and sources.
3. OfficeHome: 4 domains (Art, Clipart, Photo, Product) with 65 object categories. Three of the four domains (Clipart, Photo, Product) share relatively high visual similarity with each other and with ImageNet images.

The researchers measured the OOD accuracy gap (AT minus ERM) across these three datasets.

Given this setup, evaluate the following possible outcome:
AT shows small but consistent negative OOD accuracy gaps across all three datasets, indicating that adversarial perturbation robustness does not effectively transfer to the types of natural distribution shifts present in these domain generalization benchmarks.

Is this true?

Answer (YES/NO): NO